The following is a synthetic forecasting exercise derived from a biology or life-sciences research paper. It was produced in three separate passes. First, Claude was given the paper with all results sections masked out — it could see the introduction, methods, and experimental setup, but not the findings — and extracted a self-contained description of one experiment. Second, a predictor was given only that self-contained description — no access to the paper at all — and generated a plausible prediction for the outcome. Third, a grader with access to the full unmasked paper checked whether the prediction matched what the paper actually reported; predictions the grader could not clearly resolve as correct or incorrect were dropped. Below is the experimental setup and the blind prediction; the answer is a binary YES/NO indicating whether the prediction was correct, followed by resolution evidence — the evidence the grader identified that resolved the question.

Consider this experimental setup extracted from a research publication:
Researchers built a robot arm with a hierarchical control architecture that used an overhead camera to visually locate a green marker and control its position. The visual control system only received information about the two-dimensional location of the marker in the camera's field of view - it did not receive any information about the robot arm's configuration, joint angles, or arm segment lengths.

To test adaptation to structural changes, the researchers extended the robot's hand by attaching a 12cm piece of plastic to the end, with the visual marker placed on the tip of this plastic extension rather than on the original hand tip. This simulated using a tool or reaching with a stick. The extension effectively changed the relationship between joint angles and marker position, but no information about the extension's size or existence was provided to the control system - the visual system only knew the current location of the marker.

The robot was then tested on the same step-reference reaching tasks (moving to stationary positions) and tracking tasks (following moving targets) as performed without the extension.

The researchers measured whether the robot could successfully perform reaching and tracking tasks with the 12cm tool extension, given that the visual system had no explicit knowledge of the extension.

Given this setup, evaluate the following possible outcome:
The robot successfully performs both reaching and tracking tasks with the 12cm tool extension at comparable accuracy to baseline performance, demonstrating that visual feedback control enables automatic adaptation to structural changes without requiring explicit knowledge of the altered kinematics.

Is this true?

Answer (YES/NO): YES